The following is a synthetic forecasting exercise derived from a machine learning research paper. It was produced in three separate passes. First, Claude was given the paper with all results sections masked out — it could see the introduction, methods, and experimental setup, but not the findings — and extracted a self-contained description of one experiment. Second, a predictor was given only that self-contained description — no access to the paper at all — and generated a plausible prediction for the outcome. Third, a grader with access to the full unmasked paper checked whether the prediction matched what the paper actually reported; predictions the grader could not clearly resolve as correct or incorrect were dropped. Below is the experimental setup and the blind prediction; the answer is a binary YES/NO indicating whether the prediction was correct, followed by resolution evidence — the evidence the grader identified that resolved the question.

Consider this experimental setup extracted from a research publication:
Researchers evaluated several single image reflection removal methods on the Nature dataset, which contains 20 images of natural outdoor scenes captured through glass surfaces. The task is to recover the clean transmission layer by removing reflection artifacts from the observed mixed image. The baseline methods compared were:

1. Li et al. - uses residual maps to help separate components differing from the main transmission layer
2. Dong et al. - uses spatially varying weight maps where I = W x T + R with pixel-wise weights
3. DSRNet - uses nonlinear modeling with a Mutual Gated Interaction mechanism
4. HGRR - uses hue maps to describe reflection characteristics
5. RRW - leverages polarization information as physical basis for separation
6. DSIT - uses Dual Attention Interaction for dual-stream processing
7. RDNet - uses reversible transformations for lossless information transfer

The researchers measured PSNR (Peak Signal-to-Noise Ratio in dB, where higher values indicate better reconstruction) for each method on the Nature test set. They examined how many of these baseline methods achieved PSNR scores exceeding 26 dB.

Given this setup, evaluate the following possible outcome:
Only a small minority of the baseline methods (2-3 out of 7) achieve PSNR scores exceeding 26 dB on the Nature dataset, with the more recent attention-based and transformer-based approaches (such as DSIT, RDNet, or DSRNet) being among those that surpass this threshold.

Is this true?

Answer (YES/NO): NO